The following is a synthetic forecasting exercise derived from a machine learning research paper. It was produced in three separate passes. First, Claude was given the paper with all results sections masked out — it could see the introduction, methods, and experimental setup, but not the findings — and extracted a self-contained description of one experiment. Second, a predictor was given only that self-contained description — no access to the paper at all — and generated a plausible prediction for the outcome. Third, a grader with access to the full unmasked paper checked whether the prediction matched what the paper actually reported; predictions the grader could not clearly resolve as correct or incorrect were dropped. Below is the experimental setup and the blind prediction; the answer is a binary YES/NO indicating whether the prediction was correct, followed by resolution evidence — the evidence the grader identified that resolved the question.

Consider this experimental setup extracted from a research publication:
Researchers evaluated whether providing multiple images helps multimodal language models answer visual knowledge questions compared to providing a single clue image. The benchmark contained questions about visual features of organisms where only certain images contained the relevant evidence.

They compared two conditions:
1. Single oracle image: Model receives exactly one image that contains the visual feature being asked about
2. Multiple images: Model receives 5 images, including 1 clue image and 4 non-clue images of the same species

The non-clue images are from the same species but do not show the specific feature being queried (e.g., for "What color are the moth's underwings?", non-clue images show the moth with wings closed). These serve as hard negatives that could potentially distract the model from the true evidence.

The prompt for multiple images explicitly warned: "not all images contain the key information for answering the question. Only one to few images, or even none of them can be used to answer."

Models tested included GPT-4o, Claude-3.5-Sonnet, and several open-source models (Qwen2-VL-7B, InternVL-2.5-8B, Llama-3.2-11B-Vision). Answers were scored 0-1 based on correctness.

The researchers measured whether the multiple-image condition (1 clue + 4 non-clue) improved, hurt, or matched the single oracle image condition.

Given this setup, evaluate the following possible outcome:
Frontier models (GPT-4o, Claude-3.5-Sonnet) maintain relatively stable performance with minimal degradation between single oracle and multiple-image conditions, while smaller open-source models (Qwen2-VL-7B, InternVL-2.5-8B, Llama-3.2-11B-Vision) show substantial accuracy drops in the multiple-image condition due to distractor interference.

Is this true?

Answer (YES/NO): NO